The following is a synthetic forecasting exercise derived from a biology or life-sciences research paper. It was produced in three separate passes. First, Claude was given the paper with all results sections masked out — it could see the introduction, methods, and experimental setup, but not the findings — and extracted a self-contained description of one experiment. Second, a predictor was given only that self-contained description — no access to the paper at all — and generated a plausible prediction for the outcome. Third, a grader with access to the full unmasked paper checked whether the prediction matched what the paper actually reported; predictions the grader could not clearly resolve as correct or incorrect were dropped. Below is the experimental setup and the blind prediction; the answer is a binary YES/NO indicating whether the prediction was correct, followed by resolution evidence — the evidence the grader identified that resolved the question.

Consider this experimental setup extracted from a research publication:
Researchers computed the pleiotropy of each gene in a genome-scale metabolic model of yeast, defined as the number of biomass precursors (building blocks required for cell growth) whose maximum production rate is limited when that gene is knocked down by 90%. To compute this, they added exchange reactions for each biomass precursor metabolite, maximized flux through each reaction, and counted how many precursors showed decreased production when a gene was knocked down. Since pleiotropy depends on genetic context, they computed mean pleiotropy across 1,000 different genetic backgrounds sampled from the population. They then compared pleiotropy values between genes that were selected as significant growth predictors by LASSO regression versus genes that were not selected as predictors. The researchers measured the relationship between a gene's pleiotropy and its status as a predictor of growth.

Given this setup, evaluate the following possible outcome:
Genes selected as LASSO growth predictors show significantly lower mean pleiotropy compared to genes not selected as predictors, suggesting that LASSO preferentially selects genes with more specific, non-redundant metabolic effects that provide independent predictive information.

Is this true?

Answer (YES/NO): NO